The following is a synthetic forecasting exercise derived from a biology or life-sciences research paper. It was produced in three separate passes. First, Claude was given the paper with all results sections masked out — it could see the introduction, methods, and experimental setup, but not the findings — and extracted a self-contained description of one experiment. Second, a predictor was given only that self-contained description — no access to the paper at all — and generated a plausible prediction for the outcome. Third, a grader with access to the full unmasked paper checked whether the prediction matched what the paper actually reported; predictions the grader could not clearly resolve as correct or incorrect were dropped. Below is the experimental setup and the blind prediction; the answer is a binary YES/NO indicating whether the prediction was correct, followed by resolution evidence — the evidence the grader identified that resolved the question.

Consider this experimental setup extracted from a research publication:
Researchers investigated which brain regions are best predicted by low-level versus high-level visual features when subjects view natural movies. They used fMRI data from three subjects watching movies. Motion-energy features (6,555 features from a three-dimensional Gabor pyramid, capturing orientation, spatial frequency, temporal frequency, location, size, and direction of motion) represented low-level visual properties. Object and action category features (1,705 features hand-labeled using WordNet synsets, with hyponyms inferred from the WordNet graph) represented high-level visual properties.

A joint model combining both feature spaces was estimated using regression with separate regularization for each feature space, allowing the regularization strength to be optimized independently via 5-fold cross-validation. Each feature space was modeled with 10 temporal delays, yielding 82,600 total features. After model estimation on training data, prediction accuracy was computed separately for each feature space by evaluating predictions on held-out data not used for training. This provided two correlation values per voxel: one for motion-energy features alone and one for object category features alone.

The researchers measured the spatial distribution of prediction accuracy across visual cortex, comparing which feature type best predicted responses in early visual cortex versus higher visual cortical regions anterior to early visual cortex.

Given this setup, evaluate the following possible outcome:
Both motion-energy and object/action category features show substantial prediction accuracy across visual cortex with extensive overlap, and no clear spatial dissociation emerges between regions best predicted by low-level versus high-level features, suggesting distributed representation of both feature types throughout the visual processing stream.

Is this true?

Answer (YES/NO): NO